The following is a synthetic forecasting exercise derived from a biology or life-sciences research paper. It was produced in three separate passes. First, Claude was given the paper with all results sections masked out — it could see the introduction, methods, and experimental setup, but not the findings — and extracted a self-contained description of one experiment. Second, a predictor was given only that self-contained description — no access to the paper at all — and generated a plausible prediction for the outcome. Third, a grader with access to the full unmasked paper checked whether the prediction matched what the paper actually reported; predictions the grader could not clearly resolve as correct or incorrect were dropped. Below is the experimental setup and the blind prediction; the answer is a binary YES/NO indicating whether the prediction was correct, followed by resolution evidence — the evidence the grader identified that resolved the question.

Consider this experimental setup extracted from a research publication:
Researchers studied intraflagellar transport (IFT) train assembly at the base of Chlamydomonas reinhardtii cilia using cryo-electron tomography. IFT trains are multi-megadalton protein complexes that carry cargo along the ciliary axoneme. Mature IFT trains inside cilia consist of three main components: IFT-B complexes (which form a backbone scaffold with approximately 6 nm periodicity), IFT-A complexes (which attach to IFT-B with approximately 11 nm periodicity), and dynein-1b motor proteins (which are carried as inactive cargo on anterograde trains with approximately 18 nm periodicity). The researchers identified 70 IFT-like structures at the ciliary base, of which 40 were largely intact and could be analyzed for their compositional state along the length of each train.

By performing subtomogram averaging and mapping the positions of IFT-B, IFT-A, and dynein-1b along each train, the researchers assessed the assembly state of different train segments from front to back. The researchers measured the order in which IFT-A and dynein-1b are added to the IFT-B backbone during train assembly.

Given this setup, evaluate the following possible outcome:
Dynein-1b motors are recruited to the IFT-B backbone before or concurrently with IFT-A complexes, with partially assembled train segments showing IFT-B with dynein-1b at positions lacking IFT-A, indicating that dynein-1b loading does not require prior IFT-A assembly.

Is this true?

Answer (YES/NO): NO